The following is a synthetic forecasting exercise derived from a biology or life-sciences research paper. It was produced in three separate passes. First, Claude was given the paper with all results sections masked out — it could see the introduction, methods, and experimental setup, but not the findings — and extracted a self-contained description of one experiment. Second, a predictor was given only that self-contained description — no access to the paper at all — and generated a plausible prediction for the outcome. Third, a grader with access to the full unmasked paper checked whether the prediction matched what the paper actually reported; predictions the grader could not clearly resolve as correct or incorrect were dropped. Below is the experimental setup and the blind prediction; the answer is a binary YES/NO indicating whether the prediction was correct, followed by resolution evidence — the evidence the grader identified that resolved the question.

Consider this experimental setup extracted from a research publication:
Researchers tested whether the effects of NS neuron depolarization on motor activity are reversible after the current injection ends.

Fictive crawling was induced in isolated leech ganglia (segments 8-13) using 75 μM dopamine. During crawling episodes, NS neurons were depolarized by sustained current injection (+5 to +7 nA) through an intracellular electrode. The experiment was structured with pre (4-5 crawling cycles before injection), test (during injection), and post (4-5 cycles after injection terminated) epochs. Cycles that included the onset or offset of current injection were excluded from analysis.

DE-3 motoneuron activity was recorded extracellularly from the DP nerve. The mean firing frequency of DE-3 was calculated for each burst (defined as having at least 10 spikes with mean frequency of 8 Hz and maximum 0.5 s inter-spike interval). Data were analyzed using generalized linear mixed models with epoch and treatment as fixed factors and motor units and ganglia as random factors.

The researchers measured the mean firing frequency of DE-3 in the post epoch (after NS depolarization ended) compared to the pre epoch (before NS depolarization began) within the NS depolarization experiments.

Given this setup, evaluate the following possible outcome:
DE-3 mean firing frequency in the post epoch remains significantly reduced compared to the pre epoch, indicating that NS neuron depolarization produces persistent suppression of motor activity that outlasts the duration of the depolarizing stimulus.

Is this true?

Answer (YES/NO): NO